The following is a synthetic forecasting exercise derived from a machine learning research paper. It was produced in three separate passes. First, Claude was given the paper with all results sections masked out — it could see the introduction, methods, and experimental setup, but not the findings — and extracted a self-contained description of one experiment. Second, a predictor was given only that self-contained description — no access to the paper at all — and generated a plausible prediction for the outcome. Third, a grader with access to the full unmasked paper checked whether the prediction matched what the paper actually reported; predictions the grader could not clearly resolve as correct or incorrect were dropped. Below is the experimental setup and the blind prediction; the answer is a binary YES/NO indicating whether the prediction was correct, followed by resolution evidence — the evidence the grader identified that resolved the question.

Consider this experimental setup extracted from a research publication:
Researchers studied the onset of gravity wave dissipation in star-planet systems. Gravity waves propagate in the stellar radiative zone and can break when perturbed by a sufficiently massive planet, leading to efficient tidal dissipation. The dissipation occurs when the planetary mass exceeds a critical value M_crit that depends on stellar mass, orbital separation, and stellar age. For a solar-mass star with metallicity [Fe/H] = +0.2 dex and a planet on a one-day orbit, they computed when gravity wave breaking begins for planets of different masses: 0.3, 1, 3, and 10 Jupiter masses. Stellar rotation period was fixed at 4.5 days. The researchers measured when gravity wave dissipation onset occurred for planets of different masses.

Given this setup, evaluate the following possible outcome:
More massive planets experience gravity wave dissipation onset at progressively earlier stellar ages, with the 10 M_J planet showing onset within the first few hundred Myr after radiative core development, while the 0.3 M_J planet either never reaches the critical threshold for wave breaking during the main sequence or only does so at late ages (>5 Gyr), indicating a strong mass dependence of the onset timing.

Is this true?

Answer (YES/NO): NO